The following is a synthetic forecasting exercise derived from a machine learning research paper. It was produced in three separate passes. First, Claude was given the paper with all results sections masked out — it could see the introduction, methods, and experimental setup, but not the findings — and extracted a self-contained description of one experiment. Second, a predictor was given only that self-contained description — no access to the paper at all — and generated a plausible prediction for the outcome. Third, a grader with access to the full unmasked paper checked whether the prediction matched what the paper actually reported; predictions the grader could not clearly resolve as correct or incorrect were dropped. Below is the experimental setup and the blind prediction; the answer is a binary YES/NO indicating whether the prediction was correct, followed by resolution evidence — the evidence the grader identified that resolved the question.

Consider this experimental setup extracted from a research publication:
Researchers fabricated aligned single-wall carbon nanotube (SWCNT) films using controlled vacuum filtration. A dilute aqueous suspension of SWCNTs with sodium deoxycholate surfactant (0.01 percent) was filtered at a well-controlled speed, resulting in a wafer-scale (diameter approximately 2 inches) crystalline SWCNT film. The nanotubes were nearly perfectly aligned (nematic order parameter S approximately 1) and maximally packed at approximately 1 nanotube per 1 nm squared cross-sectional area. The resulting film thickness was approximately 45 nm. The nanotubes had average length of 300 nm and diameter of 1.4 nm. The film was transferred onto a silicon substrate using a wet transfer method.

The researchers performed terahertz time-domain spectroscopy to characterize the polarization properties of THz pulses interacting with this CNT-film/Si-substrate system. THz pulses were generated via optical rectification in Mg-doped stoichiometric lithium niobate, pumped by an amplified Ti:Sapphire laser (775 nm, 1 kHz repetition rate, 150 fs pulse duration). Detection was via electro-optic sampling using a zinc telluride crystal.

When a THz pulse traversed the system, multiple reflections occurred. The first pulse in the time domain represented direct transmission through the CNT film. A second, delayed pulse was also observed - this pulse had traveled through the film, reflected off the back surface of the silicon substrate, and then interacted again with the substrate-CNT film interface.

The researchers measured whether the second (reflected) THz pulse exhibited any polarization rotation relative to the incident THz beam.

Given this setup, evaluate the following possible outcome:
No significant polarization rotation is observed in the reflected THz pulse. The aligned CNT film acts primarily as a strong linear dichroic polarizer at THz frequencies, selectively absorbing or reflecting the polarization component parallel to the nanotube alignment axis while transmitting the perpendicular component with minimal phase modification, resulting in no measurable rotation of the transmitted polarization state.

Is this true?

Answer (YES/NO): NO